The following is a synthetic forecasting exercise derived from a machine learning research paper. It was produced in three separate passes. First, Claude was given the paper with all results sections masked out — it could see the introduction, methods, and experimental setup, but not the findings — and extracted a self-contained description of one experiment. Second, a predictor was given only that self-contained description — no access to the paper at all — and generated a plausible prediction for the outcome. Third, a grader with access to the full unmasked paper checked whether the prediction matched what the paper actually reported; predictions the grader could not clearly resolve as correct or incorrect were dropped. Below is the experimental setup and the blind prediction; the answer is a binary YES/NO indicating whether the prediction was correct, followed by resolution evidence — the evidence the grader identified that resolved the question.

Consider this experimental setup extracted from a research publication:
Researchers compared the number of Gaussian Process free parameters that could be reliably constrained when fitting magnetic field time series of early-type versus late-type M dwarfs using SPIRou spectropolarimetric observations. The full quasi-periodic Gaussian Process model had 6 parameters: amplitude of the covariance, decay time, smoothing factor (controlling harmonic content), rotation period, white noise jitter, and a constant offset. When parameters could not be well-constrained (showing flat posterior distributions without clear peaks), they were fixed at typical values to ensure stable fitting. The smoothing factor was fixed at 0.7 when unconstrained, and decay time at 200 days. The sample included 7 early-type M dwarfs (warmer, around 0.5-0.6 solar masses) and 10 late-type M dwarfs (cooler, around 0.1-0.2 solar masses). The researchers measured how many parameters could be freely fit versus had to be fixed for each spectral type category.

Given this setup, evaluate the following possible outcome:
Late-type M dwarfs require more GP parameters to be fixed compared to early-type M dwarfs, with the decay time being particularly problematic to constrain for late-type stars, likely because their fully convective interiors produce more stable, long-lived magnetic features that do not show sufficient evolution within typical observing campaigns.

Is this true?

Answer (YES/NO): NO